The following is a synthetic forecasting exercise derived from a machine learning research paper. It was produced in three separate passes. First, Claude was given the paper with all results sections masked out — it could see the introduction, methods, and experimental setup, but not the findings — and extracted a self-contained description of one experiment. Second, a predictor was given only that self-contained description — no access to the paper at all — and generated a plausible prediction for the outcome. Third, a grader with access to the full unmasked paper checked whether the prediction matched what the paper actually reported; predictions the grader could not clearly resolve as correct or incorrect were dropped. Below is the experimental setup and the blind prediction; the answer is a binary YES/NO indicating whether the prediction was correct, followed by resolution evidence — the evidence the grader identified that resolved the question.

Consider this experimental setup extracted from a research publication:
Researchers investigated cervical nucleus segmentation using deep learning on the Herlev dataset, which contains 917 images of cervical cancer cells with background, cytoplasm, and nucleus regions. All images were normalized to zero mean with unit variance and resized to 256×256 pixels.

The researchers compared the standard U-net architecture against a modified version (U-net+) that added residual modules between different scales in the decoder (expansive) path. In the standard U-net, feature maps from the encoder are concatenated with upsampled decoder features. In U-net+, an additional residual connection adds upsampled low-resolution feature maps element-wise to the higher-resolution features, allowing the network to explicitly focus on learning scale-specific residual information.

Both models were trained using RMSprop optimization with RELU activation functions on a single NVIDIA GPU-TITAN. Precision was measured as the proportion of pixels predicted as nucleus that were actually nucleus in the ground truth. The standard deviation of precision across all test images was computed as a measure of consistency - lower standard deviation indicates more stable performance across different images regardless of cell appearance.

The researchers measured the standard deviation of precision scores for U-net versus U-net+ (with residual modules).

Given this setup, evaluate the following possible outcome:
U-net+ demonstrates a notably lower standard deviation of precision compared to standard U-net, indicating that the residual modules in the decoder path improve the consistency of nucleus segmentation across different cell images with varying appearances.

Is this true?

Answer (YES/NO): YES